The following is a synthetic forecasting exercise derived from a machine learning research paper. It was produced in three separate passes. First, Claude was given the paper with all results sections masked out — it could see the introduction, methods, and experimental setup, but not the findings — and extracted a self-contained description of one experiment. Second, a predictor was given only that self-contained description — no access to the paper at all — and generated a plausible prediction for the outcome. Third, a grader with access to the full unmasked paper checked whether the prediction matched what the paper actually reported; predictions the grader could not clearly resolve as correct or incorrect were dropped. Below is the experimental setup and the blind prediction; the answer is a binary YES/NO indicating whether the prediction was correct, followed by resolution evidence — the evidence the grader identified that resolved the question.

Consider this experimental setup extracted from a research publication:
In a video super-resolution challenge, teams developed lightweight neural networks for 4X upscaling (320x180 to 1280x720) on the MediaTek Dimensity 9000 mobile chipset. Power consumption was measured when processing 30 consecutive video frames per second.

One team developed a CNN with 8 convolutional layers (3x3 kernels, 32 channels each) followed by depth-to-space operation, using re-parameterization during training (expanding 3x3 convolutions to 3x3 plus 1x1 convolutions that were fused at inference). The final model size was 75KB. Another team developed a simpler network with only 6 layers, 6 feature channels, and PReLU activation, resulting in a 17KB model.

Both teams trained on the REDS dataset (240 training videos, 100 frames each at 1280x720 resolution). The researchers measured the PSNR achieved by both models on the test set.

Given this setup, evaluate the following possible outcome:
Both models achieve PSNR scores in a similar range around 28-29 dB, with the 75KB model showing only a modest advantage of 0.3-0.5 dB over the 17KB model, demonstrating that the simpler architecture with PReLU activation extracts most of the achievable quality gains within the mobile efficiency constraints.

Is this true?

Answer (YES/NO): NO